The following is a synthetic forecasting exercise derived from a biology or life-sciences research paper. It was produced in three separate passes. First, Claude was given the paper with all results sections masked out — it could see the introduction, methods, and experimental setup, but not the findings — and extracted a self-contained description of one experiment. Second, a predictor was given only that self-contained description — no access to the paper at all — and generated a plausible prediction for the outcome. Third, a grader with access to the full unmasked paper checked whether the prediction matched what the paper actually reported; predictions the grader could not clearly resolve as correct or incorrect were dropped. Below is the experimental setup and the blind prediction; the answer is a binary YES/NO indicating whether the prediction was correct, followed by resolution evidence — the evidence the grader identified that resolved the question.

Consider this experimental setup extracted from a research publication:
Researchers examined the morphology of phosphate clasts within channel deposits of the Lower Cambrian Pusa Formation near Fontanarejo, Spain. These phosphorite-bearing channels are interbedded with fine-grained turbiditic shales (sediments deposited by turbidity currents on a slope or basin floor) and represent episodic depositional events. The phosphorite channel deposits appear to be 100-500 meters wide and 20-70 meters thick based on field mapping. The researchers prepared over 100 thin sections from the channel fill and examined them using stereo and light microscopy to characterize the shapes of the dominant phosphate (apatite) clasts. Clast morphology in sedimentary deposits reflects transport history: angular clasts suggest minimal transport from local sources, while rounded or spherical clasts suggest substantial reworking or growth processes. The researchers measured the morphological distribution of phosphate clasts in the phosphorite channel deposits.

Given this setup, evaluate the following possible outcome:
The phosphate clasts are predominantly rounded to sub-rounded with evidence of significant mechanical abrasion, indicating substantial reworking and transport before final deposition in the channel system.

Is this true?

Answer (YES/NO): NO